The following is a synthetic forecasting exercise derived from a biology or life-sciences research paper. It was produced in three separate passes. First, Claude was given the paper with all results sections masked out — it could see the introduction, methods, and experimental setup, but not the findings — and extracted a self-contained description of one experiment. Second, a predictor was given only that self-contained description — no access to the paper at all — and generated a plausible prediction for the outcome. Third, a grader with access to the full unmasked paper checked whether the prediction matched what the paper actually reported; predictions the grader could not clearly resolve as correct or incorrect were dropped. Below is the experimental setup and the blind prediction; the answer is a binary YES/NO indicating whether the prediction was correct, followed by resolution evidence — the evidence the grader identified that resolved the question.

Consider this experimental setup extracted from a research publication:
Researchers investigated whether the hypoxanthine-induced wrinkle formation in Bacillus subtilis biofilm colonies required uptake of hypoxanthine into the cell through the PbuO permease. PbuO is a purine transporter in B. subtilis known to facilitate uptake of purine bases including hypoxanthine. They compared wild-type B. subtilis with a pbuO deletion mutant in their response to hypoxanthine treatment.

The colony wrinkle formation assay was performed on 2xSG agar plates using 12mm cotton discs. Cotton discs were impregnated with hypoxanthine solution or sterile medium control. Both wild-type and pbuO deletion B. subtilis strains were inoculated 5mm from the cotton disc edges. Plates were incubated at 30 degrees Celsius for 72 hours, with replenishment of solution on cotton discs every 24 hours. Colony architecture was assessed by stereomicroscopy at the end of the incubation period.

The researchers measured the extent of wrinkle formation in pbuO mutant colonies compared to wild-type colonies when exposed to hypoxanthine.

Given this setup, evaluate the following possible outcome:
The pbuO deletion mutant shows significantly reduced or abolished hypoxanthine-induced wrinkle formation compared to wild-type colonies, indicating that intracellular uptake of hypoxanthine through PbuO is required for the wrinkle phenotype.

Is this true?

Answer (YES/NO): YES